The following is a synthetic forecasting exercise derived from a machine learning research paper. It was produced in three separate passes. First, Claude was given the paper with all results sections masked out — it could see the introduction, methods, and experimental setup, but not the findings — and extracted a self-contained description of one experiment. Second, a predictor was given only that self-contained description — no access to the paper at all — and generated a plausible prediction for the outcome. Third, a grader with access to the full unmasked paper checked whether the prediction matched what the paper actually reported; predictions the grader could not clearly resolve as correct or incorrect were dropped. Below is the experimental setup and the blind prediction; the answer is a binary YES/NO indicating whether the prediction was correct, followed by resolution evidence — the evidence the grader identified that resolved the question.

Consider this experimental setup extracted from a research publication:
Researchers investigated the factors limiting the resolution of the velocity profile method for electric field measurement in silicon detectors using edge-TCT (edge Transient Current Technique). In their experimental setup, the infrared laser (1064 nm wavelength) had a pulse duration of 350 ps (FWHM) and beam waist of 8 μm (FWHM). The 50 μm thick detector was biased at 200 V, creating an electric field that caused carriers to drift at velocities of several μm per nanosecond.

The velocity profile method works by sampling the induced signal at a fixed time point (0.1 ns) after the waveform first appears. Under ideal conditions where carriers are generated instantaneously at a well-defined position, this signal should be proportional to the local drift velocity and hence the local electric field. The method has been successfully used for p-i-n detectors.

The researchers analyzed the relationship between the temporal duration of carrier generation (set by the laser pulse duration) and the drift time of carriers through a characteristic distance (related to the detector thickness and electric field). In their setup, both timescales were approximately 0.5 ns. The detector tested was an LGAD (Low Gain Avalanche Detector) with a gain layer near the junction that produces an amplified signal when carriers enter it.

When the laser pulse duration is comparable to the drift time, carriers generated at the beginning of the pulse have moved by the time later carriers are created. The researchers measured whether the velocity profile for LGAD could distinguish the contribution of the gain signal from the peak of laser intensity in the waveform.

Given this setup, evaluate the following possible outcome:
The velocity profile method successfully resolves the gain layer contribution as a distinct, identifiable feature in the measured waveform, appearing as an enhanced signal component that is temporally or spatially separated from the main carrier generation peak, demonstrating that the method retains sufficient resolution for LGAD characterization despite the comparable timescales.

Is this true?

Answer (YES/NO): NO